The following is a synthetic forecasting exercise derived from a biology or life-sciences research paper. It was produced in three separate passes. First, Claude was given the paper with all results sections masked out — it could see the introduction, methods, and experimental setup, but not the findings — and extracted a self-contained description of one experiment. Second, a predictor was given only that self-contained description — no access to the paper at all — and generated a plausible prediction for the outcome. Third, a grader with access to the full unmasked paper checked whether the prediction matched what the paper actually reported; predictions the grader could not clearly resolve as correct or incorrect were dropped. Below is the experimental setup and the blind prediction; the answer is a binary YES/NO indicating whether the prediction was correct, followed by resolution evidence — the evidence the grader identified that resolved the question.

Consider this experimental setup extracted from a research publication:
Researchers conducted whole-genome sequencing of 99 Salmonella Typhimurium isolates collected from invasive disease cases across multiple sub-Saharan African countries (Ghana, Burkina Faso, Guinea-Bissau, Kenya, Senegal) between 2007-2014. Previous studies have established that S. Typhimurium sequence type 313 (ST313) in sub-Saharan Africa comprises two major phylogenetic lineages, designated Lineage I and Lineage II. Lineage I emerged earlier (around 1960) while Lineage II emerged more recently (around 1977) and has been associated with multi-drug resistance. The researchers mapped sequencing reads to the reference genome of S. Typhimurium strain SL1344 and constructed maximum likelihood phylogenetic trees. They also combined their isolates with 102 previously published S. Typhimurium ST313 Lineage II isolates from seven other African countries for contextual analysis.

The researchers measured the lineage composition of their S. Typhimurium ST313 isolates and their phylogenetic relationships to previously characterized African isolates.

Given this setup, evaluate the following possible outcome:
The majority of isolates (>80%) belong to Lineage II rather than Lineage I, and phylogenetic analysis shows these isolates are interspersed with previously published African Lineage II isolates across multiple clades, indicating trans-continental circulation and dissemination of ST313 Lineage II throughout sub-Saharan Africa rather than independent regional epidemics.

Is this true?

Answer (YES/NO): NO